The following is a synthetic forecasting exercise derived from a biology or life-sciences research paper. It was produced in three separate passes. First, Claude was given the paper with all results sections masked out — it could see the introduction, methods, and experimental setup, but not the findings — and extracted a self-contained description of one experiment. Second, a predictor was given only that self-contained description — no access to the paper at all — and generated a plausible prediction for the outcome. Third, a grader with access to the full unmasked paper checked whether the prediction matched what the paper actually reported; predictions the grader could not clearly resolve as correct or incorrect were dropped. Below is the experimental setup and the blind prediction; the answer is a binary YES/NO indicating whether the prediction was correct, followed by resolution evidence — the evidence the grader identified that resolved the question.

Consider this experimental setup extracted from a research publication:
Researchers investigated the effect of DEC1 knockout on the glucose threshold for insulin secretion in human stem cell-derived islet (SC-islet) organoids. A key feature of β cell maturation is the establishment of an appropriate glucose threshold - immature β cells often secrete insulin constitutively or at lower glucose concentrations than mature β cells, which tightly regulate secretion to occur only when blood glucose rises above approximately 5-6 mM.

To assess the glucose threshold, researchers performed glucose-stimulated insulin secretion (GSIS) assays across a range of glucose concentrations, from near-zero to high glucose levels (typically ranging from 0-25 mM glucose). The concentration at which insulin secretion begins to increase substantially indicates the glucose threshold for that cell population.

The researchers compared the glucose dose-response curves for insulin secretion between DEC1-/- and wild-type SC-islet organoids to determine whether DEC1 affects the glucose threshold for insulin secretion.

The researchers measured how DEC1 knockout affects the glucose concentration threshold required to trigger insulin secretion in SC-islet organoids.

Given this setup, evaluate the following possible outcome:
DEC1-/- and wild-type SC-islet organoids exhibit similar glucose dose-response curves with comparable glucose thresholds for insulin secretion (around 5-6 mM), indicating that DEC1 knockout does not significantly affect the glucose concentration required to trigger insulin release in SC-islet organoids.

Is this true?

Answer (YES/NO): NO